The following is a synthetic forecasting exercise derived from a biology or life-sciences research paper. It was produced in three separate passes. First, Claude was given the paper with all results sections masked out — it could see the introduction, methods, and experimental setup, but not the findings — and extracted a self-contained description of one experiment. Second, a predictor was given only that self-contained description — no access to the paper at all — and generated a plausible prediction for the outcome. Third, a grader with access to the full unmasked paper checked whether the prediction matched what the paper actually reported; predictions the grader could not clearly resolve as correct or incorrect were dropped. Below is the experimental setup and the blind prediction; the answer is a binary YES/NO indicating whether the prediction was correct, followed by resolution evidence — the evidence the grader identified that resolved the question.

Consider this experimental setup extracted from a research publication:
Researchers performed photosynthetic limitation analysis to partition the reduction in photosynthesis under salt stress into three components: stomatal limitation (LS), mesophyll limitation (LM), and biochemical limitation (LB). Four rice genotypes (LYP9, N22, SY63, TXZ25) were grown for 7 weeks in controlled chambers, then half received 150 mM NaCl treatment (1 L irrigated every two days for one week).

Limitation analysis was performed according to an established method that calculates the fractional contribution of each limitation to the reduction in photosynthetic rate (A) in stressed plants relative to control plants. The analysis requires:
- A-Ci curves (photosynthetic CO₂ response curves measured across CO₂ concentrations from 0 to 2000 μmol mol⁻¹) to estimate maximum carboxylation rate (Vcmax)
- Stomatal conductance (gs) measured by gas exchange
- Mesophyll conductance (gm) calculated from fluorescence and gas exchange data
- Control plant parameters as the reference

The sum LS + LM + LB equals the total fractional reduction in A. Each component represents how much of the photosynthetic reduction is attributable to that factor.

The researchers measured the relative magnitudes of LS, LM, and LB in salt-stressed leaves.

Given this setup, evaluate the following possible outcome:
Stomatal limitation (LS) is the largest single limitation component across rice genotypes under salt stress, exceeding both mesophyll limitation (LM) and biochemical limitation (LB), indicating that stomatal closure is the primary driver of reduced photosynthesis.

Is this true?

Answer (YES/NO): NO